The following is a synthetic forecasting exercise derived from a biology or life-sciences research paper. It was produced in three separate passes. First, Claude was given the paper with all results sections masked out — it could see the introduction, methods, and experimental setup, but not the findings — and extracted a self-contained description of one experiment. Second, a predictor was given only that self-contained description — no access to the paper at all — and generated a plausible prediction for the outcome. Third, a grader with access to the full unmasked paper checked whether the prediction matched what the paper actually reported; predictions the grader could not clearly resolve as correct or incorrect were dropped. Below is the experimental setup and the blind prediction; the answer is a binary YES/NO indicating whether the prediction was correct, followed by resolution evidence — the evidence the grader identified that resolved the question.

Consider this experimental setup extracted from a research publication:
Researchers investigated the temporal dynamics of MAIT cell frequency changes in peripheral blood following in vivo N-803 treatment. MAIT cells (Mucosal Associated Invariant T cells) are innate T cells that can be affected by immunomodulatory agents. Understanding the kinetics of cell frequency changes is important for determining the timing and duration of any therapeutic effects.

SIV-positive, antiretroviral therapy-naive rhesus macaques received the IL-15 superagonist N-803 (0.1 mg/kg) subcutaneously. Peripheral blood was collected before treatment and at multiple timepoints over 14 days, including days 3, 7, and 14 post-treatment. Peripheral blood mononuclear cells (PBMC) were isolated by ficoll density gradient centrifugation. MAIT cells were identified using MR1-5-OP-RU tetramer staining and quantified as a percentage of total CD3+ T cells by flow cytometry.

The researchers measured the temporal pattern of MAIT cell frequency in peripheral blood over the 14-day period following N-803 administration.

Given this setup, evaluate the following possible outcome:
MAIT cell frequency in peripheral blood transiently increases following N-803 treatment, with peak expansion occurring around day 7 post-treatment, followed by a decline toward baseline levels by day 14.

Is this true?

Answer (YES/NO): NO